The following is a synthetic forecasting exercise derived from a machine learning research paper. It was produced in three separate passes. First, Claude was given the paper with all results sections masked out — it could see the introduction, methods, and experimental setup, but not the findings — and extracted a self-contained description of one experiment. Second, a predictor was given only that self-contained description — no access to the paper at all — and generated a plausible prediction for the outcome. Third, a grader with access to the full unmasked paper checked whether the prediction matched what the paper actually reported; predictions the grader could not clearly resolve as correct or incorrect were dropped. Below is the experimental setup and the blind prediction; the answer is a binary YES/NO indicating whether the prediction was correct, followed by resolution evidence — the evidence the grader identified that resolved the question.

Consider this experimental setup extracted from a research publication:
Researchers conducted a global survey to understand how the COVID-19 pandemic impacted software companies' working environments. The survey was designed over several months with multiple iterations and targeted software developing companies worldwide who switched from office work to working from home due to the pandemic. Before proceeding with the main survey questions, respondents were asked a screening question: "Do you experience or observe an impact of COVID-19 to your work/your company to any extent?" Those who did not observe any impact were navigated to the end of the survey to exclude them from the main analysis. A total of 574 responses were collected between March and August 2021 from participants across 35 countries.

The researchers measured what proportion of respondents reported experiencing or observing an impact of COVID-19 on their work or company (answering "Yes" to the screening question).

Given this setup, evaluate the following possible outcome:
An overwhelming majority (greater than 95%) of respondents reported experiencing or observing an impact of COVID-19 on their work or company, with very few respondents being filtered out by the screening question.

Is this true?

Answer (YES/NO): NO